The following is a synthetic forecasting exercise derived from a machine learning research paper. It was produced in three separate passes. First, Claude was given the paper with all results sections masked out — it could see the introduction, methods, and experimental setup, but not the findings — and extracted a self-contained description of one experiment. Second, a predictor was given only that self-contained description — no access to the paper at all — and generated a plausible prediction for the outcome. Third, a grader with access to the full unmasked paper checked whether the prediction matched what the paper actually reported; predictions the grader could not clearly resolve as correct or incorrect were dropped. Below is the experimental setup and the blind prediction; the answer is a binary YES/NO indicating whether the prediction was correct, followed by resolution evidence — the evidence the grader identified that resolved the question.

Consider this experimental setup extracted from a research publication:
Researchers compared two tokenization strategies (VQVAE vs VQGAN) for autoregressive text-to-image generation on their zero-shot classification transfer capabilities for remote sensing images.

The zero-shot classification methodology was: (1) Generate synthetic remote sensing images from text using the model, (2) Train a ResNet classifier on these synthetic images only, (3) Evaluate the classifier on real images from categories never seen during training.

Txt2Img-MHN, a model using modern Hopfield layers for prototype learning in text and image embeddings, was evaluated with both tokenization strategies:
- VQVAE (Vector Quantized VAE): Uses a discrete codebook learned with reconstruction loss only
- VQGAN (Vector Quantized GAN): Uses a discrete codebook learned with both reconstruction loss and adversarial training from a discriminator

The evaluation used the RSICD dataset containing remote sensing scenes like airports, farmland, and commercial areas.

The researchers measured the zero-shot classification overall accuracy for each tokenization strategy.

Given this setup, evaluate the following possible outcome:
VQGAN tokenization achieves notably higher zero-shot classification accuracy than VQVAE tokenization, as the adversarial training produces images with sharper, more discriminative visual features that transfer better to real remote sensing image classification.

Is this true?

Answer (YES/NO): NO